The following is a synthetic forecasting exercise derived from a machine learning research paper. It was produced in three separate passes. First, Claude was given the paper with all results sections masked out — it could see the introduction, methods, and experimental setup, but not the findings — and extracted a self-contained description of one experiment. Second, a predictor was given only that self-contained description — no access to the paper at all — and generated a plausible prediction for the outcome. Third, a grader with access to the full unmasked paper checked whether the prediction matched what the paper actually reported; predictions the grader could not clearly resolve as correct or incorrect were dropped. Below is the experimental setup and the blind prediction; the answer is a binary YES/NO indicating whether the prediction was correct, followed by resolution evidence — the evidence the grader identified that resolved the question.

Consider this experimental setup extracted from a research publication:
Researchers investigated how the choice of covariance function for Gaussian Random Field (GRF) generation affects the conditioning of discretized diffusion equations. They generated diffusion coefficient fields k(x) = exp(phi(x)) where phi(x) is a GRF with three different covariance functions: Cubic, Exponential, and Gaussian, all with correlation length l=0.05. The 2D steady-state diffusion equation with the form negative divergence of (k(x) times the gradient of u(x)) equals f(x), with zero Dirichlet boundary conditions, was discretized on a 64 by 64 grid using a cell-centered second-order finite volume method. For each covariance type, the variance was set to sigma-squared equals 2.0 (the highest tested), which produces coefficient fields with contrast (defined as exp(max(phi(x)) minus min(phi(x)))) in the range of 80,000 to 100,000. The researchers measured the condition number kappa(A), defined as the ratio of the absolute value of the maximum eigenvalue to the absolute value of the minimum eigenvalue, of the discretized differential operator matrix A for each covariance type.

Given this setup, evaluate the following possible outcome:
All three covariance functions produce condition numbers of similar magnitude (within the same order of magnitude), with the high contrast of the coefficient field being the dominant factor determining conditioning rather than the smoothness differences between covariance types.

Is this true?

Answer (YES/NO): NO